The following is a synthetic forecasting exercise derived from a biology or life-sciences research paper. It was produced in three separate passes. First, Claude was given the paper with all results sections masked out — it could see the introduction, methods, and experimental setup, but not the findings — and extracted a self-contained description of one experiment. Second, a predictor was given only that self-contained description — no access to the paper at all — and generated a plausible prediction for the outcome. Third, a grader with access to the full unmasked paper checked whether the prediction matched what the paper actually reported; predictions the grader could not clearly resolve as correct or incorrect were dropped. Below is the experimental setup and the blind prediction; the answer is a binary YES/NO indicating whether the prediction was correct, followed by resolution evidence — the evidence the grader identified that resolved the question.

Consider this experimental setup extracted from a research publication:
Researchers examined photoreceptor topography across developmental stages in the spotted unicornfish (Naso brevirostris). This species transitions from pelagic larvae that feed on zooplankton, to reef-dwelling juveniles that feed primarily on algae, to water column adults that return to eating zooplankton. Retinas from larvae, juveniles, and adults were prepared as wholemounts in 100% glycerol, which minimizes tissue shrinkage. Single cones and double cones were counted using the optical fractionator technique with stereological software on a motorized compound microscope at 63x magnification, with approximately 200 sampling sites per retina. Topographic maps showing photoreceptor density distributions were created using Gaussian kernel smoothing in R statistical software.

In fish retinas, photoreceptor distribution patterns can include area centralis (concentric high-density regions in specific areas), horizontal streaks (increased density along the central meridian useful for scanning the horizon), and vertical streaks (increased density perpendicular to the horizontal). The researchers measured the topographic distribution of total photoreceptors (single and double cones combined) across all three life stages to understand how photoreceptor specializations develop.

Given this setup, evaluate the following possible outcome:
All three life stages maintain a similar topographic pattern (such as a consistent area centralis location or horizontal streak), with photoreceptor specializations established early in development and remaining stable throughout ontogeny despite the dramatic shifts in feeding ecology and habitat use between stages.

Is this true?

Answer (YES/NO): NO